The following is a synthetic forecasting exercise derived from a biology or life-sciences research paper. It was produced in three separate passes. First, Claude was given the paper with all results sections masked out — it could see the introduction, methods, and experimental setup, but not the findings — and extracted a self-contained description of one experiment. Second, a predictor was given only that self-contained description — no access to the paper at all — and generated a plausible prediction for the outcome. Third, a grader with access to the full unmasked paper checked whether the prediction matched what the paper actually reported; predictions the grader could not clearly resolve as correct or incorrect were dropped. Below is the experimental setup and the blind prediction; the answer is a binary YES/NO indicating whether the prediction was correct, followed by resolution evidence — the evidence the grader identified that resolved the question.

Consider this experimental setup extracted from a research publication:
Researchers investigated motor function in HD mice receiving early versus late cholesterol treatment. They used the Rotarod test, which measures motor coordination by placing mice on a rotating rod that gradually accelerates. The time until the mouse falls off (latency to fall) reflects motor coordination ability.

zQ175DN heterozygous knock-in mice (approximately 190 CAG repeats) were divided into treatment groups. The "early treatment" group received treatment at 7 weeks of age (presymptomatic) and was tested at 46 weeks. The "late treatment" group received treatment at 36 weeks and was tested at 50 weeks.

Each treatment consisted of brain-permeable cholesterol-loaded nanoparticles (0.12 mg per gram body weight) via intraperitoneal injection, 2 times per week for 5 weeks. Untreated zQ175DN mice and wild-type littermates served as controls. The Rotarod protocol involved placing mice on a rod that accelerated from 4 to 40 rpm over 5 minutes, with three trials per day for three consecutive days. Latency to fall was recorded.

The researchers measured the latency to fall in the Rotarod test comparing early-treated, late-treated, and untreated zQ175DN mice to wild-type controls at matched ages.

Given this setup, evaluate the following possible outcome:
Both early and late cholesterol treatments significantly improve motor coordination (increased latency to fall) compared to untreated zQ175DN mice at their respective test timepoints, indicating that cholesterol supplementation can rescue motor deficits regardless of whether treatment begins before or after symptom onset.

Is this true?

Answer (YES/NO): NO